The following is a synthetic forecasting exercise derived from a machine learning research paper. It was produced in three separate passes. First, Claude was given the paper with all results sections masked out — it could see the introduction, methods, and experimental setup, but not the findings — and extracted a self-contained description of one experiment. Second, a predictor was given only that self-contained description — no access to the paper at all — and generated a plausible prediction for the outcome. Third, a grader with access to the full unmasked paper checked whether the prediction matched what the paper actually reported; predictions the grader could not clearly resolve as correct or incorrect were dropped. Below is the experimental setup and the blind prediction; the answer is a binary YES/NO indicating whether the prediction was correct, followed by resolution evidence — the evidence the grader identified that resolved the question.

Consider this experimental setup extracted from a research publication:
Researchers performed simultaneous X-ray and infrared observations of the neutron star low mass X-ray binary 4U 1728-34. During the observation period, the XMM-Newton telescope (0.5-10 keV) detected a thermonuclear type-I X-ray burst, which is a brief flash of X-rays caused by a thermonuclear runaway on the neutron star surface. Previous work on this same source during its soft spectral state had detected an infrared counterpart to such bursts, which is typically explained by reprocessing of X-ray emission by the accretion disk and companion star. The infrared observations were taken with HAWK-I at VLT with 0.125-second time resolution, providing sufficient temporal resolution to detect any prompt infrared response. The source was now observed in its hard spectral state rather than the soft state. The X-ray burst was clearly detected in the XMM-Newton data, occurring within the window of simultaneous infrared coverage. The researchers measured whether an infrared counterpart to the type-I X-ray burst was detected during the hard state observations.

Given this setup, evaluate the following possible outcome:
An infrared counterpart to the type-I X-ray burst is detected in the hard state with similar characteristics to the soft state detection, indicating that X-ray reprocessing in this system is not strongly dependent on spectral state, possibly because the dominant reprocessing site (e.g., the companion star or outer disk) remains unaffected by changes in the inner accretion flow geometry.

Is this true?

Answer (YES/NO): NO